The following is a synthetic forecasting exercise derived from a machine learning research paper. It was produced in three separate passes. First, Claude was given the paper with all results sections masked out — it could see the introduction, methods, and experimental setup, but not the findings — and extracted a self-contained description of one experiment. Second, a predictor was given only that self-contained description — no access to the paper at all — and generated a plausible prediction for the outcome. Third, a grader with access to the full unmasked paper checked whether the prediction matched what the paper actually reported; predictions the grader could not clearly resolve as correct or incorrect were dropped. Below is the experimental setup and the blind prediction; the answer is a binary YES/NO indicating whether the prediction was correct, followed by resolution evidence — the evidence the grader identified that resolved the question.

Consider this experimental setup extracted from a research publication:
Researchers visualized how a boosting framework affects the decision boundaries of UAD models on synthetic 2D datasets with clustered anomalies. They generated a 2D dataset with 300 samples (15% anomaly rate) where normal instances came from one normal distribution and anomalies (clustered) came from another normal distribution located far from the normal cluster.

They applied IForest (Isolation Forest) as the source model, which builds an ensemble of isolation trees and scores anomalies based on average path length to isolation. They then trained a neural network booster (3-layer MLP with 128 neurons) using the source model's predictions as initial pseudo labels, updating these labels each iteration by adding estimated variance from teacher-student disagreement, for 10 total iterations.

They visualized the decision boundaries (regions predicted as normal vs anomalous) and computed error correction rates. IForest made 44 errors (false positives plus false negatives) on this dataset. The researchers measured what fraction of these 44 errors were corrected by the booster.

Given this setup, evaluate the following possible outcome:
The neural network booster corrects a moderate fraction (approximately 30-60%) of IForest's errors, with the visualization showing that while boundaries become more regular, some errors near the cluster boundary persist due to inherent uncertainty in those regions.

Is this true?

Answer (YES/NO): NO